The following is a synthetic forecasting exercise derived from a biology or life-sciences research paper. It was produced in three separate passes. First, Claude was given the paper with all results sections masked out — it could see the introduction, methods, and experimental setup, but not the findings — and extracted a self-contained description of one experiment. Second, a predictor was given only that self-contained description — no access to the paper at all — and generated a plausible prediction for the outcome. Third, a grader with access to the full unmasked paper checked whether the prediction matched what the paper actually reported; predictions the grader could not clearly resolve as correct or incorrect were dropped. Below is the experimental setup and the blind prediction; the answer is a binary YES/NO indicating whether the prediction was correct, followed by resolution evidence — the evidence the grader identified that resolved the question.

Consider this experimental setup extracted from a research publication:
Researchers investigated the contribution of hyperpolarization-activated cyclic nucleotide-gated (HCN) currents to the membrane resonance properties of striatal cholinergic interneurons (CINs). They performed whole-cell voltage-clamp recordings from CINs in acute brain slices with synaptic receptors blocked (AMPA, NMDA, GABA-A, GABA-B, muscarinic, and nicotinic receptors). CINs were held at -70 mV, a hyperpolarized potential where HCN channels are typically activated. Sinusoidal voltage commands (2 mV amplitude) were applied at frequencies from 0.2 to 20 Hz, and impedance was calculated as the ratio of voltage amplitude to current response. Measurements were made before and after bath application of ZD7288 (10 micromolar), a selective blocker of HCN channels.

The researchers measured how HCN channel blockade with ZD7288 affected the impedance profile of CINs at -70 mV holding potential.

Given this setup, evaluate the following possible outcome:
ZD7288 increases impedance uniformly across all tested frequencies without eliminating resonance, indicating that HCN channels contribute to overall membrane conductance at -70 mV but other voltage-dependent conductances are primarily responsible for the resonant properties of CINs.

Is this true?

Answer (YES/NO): NO